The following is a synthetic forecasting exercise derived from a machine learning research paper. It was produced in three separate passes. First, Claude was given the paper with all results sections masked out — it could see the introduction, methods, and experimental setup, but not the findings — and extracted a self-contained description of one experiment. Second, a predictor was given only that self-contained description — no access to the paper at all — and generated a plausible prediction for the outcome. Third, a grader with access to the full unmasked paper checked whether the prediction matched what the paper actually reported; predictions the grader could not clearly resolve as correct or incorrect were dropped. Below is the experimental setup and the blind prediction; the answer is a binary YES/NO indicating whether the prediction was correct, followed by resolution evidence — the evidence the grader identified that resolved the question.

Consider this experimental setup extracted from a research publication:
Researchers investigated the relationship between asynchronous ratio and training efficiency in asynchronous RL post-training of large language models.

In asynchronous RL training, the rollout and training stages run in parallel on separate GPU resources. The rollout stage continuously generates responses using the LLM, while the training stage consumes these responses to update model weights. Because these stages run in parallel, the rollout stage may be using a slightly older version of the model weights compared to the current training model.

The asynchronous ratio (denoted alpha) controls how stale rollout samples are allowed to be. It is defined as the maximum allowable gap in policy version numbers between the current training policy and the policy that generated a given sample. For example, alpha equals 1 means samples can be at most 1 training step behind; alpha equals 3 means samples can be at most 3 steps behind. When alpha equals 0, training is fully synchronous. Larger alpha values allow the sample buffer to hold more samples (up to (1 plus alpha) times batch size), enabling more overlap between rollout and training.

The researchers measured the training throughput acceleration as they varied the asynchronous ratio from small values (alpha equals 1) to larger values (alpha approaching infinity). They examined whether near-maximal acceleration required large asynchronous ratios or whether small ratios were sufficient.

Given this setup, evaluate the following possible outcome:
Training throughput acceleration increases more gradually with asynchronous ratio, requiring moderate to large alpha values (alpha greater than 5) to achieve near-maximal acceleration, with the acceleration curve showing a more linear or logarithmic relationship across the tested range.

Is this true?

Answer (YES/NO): NO